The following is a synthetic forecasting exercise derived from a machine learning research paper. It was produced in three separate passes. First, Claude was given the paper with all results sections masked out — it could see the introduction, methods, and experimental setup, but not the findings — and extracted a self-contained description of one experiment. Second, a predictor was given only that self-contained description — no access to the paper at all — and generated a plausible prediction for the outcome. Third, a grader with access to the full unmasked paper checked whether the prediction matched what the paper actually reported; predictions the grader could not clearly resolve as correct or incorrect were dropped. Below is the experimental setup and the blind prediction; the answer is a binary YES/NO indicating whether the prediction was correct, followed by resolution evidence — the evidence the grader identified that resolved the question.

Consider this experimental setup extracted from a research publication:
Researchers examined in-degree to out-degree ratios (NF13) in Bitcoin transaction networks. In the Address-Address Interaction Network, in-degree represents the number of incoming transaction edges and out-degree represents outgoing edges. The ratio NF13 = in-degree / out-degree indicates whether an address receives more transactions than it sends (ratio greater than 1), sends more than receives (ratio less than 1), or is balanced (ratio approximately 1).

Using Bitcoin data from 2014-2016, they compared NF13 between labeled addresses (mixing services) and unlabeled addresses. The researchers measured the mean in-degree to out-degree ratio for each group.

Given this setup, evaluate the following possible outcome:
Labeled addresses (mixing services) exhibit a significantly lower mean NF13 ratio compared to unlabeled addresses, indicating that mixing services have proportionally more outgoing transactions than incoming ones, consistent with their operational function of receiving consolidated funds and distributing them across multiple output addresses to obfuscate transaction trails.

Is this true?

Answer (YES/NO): YES